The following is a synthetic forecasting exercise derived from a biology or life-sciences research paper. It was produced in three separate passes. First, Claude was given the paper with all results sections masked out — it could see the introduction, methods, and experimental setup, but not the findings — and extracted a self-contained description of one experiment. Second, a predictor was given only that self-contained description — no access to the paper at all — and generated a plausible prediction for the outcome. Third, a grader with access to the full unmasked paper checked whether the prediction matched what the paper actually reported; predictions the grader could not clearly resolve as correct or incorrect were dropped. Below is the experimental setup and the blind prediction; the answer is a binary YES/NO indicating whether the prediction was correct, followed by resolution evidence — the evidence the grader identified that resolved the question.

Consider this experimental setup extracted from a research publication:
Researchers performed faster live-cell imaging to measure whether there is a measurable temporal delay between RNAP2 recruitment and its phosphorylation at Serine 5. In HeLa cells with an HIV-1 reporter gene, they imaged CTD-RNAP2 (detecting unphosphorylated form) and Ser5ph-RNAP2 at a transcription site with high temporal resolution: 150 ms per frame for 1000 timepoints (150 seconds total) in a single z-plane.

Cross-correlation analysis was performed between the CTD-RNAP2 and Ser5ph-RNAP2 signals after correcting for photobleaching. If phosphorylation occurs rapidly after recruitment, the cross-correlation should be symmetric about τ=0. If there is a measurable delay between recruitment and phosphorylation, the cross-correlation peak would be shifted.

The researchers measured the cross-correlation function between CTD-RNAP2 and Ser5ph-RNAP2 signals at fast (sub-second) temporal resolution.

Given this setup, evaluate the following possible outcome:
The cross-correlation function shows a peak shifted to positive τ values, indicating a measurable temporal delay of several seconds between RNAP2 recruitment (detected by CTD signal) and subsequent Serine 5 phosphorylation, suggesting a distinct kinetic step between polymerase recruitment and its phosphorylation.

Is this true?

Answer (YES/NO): YES